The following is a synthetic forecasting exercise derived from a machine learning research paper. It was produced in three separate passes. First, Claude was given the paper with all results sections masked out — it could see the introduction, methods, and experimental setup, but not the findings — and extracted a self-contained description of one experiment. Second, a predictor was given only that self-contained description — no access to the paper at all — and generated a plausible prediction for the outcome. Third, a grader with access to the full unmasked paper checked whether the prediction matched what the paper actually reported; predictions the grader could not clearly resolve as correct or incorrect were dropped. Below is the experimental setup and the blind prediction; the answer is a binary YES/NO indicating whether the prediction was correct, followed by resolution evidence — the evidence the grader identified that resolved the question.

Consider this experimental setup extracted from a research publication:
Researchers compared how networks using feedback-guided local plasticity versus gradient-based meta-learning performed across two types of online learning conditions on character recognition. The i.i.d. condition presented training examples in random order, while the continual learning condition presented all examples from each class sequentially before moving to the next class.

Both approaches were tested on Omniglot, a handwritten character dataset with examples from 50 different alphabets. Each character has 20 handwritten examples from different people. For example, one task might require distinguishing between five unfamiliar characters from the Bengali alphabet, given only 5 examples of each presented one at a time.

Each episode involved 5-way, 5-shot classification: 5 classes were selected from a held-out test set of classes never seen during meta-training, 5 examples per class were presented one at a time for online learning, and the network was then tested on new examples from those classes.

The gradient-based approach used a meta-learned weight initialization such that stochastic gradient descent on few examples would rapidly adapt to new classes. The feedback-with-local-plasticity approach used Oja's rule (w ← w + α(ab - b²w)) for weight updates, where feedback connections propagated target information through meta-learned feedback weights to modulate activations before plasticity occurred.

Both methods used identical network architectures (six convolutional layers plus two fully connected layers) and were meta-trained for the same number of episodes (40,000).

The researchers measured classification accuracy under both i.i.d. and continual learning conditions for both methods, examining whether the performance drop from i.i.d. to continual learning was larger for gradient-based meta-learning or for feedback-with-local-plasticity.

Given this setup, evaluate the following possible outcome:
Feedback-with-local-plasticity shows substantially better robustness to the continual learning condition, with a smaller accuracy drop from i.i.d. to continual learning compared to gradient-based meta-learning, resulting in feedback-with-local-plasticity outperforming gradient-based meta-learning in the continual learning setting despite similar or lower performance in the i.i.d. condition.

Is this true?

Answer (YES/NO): NO